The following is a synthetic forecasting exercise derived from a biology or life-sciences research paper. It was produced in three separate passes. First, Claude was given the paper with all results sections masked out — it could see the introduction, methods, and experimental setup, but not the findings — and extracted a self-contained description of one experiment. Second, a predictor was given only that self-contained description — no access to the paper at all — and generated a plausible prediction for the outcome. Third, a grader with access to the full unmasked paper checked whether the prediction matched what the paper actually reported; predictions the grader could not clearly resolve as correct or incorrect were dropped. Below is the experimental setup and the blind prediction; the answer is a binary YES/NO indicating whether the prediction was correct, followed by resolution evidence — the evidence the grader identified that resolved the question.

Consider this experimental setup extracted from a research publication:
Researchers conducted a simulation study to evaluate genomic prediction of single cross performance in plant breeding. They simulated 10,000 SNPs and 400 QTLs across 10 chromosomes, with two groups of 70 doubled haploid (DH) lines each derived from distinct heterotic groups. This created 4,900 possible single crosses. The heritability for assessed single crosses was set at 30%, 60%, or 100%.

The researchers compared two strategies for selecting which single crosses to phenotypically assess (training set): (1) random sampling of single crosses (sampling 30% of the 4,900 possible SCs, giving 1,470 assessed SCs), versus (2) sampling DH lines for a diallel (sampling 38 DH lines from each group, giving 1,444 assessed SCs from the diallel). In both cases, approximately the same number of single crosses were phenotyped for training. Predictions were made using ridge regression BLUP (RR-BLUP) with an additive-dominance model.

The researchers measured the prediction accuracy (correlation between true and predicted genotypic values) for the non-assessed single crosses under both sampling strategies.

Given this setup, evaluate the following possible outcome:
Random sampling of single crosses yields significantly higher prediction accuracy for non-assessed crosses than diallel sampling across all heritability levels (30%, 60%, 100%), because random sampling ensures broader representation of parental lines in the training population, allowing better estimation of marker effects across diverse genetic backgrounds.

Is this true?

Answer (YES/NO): YES